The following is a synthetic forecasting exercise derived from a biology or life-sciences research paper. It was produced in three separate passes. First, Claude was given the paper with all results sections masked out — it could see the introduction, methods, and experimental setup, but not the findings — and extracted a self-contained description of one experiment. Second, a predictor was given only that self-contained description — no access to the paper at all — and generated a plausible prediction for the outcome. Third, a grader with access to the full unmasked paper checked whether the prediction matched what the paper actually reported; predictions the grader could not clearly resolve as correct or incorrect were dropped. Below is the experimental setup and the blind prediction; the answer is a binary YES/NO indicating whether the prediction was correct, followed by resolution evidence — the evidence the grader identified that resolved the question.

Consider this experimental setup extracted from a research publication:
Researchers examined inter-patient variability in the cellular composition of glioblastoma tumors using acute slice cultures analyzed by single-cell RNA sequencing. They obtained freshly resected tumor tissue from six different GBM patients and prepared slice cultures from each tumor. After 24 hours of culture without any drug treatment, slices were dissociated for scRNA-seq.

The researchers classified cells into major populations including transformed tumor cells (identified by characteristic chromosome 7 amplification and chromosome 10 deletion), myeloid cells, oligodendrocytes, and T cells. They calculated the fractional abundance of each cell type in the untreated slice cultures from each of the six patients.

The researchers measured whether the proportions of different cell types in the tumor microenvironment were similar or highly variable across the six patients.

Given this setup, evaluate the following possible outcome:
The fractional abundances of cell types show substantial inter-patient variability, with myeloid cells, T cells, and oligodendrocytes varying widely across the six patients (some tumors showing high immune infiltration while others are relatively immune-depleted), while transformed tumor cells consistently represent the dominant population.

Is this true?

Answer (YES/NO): NO